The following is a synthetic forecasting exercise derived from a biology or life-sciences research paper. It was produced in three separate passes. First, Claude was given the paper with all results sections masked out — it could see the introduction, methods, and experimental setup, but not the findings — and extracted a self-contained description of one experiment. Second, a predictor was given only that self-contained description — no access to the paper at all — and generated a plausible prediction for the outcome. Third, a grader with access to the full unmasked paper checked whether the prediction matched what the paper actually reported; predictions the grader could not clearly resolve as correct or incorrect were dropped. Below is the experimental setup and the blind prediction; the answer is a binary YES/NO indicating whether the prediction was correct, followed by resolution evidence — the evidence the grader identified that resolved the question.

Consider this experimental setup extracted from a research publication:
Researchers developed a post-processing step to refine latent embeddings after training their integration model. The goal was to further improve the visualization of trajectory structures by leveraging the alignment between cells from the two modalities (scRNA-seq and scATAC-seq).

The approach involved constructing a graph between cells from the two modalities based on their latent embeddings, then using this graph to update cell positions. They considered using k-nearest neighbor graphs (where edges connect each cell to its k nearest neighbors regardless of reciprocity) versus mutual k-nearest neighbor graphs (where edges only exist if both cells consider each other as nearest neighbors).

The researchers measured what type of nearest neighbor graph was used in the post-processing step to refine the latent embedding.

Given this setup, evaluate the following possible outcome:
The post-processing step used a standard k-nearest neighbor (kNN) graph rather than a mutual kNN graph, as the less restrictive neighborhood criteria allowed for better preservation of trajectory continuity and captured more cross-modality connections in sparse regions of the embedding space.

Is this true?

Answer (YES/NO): NO